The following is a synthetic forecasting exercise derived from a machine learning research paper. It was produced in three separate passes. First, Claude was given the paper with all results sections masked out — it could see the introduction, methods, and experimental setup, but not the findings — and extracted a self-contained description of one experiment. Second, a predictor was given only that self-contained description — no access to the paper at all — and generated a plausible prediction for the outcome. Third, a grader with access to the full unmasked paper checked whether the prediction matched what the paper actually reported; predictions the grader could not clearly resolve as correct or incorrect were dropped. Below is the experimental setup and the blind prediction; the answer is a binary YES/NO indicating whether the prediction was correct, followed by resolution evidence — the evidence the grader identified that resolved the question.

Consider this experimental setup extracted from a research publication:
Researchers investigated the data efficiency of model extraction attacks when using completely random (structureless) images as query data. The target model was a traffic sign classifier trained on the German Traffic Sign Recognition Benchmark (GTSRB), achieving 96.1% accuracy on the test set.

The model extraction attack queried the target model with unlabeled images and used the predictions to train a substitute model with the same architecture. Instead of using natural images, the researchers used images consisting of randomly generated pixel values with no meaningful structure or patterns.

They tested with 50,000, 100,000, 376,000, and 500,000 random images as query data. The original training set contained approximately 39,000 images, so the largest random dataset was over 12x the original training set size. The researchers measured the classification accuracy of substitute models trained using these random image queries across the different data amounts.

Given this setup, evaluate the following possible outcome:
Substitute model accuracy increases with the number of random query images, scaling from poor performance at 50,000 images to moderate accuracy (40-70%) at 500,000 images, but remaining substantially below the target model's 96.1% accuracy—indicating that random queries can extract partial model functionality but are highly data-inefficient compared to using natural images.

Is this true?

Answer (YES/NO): NO